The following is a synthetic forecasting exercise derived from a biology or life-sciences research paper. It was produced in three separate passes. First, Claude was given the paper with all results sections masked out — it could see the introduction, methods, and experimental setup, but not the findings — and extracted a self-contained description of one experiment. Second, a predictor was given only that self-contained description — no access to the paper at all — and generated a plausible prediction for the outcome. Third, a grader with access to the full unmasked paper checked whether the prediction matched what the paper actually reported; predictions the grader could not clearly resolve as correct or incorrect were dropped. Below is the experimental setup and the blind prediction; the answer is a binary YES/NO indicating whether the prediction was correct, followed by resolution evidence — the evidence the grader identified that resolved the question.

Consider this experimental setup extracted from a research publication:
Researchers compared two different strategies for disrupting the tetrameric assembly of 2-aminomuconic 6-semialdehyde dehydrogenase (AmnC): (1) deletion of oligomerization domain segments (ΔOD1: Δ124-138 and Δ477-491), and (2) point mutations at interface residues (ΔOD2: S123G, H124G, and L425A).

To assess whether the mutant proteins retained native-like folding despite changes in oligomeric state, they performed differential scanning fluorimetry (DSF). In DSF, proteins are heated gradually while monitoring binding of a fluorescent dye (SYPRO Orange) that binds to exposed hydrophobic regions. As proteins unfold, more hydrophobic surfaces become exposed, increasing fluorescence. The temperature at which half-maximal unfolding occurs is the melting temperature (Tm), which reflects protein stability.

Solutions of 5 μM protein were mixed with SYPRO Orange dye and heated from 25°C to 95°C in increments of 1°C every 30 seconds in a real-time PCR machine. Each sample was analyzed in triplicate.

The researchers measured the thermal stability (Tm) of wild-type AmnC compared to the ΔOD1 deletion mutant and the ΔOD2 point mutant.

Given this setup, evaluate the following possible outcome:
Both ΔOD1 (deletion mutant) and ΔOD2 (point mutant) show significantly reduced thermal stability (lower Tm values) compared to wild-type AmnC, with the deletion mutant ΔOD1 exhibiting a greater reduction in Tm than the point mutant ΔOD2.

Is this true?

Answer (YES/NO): NO